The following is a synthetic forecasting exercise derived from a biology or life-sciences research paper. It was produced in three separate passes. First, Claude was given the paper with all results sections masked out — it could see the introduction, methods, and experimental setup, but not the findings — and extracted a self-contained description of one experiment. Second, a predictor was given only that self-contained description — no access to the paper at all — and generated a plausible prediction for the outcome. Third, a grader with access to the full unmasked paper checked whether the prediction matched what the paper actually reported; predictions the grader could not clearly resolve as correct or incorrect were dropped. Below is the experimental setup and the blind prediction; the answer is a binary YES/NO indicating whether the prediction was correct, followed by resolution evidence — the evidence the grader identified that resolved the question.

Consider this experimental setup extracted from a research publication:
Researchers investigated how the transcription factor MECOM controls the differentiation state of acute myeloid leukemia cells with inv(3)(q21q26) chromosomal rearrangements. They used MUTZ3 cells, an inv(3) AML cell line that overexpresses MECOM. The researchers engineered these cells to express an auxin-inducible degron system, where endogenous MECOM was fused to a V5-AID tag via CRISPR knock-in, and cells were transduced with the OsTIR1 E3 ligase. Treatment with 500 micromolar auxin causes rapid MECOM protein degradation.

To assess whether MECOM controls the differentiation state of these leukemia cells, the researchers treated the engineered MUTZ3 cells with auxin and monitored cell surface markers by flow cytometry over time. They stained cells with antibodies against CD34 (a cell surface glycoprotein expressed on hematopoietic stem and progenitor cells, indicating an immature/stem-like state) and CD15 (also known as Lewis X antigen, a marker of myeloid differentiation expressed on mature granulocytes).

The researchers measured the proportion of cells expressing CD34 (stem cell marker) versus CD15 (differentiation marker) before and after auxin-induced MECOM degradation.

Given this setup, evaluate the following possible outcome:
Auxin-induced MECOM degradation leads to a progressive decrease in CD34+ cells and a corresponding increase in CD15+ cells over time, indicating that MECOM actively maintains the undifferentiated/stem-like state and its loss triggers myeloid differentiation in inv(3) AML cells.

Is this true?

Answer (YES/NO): YES